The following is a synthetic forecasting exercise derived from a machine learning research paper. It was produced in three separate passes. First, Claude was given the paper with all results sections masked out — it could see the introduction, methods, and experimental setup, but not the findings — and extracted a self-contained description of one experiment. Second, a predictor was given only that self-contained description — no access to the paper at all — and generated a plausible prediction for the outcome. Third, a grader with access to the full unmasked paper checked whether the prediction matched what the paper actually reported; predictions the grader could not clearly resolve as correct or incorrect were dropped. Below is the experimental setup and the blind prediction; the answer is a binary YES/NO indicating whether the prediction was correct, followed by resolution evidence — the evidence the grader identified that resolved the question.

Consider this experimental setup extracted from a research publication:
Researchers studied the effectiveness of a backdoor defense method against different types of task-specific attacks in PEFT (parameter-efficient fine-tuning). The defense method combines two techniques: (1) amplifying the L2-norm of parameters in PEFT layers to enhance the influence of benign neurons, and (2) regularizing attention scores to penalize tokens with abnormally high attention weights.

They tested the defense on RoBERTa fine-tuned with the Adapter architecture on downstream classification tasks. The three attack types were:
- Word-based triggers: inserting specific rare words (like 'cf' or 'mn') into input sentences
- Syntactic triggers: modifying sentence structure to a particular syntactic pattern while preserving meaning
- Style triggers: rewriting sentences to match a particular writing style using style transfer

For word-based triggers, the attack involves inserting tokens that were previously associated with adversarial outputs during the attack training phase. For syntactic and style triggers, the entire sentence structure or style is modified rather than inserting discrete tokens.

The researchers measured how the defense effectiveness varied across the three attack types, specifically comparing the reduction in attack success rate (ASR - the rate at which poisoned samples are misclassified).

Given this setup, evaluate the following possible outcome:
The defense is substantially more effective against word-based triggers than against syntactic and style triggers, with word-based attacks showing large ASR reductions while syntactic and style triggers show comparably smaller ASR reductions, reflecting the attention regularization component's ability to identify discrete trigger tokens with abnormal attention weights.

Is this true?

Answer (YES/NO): YES